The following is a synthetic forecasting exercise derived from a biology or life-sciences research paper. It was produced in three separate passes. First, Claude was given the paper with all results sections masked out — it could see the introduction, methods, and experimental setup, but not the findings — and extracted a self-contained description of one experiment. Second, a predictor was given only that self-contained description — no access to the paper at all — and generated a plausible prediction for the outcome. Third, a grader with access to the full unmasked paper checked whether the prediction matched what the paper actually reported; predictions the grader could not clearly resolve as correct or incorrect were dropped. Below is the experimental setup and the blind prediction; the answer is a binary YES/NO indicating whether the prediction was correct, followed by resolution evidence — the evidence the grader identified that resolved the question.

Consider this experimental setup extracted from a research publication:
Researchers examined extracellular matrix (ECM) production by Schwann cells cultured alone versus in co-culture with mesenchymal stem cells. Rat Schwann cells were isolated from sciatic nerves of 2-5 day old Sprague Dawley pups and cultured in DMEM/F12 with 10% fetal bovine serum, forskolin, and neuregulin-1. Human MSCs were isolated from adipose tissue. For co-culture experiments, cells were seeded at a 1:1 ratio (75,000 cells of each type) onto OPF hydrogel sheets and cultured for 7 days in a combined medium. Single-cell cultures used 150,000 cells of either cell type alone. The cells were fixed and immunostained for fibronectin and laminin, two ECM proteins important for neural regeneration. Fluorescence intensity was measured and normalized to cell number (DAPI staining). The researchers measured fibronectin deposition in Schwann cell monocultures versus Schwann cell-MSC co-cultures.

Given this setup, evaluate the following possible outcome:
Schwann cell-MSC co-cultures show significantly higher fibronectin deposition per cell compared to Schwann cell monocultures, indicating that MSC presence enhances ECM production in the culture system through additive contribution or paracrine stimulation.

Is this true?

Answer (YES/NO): YES